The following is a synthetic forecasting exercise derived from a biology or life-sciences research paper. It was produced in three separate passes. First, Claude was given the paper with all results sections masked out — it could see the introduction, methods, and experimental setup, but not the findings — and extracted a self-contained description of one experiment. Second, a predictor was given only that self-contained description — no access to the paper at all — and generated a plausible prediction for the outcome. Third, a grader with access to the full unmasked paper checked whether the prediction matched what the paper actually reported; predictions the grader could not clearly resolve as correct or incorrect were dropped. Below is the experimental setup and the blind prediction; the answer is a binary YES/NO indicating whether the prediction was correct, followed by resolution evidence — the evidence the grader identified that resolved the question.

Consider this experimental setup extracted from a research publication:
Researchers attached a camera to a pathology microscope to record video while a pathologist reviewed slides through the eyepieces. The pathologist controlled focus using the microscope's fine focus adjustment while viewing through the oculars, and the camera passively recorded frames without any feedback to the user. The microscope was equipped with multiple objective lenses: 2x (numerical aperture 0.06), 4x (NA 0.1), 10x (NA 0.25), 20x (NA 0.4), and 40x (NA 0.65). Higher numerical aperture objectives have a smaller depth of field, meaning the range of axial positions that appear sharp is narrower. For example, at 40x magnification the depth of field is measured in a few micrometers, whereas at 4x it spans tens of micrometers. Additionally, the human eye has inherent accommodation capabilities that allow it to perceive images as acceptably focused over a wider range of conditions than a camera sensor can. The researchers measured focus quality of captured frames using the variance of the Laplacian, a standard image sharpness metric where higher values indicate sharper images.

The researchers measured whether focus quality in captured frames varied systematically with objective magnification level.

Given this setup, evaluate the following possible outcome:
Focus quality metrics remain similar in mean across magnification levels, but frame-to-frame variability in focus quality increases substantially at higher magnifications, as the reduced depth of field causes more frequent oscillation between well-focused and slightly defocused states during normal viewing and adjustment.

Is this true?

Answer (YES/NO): NO